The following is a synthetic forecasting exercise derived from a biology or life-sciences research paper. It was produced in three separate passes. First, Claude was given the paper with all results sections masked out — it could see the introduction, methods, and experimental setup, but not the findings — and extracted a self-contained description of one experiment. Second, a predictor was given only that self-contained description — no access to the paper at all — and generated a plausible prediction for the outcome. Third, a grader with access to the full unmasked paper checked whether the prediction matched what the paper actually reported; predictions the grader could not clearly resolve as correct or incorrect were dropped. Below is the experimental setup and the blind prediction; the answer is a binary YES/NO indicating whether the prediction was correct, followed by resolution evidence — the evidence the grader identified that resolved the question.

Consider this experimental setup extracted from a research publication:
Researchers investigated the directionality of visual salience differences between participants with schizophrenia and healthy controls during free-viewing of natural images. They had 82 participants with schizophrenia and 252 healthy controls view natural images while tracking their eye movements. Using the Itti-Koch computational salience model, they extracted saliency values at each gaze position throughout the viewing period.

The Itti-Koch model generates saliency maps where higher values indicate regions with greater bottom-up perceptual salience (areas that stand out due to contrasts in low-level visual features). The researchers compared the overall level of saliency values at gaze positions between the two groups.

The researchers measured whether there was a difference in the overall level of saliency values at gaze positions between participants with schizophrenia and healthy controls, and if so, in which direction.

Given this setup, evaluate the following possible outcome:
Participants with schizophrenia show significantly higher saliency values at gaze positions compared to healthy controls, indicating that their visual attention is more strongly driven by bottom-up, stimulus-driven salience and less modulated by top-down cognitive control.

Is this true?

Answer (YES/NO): YES